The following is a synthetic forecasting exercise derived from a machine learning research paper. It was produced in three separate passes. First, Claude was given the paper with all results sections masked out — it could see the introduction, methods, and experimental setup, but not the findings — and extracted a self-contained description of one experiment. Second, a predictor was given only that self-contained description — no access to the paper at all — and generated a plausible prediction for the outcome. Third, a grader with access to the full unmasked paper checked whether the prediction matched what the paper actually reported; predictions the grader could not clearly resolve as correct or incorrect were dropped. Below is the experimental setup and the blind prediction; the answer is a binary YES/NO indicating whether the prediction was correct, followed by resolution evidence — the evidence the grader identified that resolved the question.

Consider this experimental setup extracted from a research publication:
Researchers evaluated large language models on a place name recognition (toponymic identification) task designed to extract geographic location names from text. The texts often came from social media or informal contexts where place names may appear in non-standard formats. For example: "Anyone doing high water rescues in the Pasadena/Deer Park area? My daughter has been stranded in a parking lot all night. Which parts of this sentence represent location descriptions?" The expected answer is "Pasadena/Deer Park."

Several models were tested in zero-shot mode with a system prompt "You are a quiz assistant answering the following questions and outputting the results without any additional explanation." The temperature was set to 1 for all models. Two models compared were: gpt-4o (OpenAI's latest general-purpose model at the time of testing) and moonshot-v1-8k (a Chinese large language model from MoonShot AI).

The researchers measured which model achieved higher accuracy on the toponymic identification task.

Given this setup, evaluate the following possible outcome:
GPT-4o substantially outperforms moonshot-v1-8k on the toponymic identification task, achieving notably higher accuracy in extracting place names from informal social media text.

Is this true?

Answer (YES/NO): NO